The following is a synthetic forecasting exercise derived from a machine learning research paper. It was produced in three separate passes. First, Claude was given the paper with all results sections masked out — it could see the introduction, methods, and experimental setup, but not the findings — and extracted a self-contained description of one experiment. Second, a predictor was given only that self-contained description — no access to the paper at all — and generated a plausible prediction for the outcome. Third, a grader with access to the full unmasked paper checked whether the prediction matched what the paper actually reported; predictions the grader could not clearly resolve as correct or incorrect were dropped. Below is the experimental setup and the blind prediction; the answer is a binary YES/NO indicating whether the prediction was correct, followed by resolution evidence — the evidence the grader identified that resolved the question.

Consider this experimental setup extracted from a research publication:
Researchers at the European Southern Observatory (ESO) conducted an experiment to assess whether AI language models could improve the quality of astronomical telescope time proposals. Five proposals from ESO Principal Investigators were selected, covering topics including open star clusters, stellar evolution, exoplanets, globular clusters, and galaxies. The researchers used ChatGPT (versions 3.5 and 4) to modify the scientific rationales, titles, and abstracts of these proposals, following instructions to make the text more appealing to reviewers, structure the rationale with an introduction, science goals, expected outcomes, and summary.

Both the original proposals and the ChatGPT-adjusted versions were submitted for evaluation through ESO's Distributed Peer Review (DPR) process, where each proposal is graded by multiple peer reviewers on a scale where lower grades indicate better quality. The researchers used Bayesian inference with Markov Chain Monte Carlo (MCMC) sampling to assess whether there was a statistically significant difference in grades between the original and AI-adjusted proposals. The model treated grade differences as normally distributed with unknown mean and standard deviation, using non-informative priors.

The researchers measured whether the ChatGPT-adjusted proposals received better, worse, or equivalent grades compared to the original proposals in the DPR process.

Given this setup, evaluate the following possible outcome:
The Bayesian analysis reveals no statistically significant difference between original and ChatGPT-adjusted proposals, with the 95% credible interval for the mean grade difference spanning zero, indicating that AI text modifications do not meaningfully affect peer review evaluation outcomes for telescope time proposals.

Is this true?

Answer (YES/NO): NO